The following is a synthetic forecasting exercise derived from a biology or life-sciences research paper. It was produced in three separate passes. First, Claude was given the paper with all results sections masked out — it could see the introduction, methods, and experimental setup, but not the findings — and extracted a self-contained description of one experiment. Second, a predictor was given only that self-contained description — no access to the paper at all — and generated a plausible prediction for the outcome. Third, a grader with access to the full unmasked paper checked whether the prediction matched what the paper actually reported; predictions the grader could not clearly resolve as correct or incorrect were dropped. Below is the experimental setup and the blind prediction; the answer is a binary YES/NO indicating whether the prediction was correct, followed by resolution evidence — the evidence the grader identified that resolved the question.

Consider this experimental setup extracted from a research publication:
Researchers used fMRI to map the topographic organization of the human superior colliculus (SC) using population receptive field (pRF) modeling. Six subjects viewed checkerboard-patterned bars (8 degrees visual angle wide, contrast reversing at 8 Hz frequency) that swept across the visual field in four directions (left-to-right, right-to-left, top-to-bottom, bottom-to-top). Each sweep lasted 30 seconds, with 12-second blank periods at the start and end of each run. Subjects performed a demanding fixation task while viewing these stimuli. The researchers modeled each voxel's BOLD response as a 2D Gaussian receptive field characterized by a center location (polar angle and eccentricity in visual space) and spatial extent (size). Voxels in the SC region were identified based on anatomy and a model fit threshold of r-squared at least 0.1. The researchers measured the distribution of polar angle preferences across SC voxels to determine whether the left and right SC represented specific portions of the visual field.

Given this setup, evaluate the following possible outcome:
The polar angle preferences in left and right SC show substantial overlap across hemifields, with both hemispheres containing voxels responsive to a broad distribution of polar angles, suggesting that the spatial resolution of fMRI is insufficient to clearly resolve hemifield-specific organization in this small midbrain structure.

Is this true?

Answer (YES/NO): NO